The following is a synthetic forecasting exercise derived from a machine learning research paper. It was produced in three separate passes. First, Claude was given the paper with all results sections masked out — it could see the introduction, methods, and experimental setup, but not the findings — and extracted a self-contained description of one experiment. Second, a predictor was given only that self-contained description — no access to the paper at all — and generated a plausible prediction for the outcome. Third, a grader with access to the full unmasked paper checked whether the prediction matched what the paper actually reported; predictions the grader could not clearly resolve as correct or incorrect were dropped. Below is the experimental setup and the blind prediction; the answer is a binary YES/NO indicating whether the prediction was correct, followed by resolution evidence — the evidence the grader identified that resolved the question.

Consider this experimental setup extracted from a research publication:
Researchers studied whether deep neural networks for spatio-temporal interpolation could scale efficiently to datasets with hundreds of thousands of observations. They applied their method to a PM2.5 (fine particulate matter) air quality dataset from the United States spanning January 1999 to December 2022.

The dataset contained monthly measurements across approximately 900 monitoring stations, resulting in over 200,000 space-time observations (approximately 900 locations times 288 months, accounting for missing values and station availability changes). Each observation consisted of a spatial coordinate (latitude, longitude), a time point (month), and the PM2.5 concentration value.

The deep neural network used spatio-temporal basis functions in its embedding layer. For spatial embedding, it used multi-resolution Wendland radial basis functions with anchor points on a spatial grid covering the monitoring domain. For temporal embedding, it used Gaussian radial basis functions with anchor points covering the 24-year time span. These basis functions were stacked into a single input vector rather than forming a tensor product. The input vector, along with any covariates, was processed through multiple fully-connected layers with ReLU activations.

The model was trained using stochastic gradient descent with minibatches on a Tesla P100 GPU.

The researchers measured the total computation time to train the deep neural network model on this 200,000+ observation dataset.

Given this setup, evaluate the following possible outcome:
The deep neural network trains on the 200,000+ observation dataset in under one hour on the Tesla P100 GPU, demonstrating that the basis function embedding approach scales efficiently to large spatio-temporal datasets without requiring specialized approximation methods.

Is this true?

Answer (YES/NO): YES